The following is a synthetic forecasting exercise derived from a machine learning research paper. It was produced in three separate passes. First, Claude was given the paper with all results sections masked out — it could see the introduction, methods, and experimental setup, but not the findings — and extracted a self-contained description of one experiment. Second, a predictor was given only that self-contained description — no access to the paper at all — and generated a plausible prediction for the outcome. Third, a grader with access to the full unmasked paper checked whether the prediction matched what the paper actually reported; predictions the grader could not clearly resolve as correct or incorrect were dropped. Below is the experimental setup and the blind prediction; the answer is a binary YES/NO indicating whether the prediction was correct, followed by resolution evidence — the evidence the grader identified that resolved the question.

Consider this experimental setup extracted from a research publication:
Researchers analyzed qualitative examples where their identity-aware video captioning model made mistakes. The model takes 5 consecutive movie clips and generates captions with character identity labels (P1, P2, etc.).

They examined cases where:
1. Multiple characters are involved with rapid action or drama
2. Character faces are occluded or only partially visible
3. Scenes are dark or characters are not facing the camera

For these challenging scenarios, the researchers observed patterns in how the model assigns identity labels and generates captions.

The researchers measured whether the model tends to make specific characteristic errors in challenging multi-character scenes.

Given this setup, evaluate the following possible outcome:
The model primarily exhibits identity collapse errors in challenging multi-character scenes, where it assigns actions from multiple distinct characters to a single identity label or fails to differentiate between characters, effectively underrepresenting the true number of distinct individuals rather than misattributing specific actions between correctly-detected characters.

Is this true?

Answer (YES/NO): YES